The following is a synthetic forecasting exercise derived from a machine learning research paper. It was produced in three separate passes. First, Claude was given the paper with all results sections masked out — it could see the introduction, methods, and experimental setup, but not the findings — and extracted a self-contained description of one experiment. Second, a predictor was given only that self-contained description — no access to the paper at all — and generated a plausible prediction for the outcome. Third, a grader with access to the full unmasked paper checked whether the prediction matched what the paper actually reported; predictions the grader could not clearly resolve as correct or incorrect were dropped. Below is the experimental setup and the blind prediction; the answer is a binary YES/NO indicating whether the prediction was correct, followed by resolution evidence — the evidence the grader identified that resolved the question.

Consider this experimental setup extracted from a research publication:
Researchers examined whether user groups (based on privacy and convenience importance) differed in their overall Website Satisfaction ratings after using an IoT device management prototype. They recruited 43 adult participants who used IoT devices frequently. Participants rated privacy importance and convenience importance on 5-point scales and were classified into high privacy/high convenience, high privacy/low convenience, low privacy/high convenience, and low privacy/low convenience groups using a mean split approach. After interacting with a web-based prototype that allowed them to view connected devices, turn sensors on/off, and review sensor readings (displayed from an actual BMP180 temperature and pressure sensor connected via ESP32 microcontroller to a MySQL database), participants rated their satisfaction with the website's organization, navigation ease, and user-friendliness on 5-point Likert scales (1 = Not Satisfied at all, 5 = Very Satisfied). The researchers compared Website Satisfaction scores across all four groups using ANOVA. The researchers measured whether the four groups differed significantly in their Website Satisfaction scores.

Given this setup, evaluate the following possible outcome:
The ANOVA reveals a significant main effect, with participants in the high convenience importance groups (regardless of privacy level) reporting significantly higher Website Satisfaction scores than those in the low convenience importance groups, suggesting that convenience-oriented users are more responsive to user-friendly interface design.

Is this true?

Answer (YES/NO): NO